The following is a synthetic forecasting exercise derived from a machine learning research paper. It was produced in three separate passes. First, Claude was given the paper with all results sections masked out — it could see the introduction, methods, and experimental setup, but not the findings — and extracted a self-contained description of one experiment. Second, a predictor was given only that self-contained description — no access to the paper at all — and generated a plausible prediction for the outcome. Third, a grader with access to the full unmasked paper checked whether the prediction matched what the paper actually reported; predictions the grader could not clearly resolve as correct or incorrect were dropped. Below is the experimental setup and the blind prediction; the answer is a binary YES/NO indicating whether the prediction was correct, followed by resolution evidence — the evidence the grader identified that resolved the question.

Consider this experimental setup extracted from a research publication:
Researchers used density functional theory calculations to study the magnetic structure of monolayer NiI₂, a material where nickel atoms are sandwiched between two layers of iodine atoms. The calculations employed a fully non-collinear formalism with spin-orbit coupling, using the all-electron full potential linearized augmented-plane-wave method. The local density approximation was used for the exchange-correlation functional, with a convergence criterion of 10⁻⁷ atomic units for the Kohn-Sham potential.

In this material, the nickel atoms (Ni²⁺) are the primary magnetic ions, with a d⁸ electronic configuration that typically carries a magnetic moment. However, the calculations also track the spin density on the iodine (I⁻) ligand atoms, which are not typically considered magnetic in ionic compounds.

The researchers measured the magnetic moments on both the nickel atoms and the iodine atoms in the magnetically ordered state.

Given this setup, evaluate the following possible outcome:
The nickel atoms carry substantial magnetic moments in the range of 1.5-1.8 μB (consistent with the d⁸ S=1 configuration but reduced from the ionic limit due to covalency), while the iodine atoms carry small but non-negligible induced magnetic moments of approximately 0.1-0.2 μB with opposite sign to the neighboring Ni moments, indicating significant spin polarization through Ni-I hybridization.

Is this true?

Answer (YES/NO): NO